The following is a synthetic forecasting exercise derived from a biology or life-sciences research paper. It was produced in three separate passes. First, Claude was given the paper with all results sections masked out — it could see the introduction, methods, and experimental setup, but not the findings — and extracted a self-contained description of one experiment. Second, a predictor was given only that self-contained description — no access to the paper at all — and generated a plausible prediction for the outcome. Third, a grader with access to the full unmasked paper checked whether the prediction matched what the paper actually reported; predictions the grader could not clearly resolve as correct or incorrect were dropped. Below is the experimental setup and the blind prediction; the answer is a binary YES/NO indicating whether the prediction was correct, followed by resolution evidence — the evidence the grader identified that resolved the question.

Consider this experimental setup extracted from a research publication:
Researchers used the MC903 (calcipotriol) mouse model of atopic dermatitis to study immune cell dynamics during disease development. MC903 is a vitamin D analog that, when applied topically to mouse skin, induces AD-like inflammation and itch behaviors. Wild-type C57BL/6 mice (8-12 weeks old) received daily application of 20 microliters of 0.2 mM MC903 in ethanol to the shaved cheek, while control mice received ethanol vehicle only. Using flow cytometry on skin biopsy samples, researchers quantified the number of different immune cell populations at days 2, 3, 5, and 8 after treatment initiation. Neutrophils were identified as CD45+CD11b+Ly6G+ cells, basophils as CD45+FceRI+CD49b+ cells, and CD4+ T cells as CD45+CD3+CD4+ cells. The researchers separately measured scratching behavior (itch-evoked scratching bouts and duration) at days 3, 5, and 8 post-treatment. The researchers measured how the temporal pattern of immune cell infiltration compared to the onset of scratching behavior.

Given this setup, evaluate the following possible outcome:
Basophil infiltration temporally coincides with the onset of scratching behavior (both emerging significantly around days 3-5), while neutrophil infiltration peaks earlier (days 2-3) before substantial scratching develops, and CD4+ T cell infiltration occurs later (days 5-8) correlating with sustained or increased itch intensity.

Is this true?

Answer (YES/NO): NO